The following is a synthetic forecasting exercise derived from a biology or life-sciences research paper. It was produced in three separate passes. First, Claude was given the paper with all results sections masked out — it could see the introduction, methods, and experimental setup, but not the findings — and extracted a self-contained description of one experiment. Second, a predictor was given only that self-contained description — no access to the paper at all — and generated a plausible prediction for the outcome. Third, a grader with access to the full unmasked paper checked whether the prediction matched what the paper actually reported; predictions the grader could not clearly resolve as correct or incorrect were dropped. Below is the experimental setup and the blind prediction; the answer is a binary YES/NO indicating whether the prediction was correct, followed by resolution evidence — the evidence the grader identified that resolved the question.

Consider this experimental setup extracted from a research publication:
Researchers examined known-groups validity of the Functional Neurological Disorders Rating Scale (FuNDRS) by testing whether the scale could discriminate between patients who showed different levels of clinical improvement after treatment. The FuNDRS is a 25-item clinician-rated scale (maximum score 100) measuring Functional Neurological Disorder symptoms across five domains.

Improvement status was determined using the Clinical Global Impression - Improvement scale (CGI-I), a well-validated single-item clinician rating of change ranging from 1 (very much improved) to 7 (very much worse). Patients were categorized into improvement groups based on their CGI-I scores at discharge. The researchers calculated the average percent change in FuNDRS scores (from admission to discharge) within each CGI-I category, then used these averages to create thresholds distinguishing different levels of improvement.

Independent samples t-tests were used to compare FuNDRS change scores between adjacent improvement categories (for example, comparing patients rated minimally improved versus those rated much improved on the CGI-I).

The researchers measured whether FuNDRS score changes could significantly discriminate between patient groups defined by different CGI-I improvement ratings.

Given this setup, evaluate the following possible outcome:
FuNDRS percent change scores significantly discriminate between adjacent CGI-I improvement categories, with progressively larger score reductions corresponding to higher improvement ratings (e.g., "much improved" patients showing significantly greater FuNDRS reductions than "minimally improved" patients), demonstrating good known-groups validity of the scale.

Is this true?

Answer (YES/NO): YES